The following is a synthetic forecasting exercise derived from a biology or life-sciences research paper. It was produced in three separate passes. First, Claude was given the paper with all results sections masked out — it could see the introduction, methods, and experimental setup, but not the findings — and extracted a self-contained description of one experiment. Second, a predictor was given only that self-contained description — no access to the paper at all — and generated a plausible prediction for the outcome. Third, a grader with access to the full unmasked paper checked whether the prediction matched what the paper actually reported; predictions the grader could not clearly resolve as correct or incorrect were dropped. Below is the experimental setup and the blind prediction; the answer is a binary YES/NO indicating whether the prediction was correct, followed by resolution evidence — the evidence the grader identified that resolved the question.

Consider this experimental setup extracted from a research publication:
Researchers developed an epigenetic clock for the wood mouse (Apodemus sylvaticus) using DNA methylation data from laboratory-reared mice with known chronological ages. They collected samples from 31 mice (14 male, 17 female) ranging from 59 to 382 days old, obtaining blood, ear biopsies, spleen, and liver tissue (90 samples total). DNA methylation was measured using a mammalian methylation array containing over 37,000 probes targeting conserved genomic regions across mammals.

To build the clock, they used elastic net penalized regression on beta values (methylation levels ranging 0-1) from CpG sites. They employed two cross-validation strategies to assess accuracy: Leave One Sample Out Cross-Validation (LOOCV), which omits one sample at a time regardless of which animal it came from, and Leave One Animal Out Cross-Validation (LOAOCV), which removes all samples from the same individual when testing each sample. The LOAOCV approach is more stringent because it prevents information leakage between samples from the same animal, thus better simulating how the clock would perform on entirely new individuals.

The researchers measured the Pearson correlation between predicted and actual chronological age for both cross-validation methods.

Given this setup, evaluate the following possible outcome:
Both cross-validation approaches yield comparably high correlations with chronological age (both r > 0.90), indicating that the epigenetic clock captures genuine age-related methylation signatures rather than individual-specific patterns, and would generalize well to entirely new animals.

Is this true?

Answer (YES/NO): NO